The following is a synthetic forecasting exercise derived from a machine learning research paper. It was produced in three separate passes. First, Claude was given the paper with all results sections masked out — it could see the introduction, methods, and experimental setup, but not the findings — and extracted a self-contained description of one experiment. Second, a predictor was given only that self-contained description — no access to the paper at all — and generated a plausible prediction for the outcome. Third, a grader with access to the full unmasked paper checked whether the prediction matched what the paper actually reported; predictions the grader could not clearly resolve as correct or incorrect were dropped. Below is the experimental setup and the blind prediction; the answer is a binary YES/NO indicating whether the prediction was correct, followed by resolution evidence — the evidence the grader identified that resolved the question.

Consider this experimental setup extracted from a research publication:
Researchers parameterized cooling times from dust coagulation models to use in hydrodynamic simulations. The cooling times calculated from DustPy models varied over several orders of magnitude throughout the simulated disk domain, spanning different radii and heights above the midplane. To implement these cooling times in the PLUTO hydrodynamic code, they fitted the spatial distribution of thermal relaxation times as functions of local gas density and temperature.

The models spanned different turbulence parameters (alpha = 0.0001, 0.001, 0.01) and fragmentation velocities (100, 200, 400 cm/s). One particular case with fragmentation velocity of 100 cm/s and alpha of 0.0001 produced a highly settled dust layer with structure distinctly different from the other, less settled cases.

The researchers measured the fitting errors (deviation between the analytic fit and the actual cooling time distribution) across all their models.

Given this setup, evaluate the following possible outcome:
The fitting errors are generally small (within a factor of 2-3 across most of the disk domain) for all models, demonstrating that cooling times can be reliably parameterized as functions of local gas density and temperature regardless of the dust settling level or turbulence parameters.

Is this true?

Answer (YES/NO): NO